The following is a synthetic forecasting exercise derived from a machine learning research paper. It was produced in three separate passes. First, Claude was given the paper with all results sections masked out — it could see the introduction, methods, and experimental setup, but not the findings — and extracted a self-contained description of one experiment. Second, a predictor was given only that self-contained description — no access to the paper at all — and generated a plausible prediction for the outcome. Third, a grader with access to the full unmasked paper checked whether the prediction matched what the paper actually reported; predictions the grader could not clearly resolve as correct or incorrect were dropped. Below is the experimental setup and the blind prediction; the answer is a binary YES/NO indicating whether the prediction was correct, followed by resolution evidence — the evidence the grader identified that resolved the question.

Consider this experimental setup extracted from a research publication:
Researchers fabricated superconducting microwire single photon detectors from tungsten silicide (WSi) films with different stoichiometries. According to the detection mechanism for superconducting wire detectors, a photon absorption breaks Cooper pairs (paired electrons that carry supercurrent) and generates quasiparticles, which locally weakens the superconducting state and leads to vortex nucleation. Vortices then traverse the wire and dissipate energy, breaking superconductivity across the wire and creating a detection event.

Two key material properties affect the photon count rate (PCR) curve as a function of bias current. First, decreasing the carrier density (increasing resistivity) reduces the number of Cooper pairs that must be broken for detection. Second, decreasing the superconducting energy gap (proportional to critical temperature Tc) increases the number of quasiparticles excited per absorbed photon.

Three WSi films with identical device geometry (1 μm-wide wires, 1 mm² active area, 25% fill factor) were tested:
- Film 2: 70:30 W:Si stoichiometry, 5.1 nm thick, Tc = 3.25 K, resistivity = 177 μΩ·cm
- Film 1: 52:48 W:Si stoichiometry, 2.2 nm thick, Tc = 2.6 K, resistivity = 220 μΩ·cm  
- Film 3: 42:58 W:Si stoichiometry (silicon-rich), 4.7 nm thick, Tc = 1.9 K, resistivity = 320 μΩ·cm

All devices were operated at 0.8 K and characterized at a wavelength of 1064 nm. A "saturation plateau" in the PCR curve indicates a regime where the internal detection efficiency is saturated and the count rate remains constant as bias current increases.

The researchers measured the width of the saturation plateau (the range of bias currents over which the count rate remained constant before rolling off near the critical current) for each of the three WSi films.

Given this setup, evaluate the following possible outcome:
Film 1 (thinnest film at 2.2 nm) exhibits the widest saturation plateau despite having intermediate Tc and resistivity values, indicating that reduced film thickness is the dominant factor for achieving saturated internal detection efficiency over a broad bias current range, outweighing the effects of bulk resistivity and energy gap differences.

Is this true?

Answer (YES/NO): NO